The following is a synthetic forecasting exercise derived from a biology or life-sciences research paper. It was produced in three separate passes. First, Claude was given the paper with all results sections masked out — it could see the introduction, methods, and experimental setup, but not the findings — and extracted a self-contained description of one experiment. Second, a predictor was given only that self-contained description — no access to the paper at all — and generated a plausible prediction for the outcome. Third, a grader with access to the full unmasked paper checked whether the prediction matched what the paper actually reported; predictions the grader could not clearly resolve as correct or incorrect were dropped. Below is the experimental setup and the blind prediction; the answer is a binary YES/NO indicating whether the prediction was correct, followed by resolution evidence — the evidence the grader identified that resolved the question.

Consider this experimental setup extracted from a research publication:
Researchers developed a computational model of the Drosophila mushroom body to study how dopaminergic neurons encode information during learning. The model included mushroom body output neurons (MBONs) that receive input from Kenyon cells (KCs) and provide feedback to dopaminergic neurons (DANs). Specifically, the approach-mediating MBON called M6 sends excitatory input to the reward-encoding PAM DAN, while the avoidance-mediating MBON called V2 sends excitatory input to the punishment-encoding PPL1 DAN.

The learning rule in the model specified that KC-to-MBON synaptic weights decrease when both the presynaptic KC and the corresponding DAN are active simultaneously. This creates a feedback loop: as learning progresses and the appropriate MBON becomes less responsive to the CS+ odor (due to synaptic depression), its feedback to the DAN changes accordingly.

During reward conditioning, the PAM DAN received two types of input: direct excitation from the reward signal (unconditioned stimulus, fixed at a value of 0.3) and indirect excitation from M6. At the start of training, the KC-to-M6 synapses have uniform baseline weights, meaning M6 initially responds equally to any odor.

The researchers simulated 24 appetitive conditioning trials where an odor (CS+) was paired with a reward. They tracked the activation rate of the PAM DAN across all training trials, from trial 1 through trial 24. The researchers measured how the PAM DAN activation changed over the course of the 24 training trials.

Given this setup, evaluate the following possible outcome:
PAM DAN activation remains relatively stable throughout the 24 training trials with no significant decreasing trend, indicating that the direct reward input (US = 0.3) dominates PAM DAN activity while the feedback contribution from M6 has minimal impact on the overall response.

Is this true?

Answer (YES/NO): NO